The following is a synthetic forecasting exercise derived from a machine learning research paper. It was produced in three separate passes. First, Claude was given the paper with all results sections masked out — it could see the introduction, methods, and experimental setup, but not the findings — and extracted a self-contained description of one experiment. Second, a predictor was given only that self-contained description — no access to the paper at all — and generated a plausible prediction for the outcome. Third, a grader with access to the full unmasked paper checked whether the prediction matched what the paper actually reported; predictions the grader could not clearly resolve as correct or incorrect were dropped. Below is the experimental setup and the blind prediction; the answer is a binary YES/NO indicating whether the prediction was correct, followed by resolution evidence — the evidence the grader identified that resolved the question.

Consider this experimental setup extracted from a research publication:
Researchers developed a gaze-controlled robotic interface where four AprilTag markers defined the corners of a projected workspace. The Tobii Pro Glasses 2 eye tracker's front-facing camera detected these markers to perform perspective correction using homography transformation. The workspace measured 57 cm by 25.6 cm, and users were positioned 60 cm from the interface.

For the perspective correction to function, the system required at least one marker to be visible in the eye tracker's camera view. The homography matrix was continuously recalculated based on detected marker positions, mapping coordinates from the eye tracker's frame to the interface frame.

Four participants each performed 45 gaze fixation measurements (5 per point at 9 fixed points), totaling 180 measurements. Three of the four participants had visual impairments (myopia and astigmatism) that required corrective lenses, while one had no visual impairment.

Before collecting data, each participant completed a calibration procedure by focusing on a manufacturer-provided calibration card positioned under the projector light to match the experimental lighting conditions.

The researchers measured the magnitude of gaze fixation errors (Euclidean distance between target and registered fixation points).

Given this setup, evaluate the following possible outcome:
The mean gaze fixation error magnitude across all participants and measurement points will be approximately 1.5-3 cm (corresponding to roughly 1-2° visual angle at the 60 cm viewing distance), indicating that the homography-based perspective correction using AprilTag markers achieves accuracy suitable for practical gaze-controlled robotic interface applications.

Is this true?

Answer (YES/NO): NO